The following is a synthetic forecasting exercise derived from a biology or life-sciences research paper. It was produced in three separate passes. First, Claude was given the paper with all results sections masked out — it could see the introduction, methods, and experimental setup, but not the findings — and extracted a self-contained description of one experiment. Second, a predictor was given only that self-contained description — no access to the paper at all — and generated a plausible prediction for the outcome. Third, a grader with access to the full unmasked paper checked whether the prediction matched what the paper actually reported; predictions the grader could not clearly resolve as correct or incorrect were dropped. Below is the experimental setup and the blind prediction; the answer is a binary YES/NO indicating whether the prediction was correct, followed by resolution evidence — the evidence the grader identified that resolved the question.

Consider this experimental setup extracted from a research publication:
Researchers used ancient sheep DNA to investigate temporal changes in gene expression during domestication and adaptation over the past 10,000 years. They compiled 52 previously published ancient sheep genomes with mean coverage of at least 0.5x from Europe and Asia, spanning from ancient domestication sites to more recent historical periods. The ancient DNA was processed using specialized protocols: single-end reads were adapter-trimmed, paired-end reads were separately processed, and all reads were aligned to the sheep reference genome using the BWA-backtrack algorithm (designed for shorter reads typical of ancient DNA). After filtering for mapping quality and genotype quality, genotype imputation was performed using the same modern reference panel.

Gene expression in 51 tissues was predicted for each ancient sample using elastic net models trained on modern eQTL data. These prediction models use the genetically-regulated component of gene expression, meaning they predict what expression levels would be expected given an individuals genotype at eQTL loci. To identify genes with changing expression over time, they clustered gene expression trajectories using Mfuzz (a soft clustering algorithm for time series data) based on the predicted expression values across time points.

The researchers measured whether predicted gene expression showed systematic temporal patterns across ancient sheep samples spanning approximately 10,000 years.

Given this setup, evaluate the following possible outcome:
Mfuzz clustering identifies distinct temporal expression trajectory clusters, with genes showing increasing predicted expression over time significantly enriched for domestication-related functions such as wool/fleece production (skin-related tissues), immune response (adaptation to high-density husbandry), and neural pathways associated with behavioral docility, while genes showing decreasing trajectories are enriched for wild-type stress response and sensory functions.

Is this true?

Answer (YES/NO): NO